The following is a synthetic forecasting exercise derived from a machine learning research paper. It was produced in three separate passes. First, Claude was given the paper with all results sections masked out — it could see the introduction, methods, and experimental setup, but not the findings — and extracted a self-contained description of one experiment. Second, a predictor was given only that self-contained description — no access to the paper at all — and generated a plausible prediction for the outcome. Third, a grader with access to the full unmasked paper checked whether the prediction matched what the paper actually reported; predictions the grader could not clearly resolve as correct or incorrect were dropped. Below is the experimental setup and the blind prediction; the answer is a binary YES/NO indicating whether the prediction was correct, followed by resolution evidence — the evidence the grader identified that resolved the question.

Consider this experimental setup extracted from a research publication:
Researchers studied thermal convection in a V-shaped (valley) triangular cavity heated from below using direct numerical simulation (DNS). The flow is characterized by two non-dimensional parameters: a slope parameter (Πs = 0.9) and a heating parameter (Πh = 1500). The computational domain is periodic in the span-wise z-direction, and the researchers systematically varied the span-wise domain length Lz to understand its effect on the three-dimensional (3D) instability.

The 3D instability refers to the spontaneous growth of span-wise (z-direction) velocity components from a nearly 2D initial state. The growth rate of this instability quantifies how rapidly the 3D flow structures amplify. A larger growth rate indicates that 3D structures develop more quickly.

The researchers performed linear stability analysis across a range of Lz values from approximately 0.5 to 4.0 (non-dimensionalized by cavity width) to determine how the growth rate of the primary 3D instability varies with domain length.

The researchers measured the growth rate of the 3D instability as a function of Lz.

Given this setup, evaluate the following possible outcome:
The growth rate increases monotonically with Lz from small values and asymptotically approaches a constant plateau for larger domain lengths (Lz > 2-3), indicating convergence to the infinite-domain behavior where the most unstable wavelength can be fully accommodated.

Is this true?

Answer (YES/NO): NO